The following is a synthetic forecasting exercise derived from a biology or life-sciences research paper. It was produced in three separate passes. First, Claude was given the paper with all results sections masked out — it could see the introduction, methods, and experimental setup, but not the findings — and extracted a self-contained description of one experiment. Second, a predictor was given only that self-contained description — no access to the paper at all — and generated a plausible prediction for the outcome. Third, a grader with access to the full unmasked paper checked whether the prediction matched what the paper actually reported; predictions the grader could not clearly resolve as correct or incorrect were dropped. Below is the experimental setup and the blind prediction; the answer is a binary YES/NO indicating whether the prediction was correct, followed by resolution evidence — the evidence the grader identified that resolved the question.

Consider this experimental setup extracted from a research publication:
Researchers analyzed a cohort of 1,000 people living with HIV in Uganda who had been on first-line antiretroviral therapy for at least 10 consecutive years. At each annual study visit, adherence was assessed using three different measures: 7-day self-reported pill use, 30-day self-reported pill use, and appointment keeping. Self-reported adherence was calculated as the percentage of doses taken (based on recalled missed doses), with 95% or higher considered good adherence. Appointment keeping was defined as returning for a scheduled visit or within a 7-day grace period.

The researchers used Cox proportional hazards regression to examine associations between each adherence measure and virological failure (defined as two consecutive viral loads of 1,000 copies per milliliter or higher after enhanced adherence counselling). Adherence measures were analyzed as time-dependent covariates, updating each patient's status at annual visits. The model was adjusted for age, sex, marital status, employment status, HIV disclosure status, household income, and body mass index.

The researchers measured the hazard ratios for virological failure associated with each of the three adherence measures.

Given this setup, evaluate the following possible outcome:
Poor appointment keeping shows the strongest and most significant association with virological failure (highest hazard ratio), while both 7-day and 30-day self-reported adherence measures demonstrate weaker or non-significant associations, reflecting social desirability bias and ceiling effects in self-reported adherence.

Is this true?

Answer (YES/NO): NO